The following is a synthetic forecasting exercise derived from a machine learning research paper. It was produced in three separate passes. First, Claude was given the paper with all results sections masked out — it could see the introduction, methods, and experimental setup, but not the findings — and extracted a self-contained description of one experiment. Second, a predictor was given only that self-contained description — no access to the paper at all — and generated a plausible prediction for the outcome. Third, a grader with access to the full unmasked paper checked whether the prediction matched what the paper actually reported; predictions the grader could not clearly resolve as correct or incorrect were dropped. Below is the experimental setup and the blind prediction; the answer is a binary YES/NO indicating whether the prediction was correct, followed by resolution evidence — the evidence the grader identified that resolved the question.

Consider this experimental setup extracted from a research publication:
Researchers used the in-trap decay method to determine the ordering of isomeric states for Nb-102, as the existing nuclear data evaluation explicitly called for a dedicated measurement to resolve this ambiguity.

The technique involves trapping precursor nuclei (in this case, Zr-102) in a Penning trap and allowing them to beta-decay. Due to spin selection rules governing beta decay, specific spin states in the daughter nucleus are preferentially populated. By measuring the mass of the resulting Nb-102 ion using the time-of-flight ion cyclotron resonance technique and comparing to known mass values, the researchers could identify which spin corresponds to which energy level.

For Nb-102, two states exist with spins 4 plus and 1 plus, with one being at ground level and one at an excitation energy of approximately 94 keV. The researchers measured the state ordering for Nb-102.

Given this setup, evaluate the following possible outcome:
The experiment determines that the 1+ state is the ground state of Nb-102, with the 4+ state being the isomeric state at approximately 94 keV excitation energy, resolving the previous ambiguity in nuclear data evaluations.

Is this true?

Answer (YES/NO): NO